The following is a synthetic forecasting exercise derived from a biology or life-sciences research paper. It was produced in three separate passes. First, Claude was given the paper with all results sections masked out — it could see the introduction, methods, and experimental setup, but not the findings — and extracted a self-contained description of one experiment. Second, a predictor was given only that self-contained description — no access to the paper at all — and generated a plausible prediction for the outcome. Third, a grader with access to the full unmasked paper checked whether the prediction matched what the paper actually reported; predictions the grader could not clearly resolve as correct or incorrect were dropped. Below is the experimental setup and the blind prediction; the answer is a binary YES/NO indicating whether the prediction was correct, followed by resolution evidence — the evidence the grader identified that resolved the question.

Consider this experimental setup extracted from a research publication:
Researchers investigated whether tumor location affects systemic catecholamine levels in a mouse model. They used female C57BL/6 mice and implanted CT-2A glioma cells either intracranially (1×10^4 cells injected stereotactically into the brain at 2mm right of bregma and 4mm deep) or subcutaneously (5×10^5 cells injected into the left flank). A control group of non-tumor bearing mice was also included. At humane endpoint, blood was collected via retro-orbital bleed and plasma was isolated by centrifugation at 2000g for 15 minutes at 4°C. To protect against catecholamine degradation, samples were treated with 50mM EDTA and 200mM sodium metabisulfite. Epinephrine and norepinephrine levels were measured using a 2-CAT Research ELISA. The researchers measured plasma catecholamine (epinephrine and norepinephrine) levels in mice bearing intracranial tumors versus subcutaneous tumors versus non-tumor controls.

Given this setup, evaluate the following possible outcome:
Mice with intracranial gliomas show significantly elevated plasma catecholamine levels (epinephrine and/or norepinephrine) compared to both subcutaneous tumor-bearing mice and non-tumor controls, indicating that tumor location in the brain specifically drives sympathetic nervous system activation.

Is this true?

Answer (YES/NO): YES